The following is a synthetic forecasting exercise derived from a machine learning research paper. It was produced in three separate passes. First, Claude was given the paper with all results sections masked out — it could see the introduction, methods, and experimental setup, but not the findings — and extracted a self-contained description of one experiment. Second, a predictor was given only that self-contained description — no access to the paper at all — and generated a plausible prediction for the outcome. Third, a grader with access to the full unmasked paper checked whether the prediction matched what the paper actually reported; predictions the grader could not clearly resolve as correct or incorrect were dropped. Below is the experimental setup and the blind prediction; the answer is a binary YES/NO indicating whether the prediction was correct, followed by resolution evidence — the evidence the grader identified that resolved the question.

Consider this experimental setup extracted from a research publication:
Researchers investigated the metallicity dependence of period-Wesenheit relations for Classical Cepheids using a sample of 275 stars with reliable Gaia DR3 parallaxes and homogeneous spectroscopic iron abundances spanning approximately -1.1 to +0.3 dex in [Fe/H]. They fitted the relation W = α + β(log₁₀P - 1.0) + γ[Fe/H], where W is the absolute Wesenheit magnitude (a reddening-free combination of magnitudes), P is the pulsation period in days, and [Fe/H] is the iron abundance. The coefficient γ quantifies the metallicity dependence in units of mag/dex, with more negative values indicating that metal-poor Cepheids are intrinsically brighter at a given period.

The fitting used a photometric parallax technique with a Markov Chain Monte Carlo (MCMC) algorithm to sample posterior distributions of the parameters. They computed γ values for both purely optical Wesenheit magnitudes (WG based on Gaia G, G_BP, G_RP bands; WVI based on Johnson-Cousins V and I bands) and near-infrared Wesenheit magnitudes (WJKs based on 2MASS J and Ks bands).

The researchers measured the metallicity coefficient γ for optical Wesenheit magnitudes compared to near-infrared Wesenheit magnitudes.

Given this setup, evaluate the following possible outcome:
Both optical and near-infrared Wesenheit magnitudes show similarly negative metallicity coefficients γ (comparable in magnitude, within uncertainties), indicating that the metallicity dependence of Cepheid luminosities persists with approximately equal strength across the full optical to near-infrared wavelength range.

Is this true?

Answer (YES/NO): YES